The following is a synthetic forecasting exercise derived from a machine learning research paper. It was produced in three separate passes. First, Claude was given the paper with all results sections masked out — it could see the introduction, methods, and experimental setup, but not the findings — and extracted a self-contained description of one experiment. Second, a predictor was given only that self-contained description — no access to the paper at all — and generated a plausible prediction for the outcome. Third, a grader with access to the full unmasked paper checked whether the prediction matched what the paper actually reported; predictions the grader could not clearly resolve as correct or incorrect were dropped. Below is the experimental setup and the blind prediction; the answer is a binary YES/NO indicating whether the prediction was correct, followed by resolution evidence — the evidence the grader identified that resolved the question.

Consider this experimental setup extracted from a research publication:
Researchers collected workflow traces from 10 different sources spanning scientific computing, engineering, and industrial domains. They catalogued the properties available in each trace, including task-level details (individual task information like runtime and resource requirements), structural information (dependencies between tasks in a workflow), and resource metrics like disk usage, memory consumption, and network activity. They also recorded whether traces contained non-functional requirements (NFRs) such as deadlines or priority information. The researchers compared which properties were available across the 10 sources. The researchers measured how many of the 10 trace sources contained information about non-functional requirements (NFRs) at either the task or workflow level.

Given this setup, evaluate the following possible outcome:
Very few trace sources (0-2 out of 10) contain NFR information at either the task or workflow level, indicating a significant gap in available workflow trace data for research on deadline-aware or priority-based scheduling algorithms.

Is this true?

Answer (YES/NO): YES